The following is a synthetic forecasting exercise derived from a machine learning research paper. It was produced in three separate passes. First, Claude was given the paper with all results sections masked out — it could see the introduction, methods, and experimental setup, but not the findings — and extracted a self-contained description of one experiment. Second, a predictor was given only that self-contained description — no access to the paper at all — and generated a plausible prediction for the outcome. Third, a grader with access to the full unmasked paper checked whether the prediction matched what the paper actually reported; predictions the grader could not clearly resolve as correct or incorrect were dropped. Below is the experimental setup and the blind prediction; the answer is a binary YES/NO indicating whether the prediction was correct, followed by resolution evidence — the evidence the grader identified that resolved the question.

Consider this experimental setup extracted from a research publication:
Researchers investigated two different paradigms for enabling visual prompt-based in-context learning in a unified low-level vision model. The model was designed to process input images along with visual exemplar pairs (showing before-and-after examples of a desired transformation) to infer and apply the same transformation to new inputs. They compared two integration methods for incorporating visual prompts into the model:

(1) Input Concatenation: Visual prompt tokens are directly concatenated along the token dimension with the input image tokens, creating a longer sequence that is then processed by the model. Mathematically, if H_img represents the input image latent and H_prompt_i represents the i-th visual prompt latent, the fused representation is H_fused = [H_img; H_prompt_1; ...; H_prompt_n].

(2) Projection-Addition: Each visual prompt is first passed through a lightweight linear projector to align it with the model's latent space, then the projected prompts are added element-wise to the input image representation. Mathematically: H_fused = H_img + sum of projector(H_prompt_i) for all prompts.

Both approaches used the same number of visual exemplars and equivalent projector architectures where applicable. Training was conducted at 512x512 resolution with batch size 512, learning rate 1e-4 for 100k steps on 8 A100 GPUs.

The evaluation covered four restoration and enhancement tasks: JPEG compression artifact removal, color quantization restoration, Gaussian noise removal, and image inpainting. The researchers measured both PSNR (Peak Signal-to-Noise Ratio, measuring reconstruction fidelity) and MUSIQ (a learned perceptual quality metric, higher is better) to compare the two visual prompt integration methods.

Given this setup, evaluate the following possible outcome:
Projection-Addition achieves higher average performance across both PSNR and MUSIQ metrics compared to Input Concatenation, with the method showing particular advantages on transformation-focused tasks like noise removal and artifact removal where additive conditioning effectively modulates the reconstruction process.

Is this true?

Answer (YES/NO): NO